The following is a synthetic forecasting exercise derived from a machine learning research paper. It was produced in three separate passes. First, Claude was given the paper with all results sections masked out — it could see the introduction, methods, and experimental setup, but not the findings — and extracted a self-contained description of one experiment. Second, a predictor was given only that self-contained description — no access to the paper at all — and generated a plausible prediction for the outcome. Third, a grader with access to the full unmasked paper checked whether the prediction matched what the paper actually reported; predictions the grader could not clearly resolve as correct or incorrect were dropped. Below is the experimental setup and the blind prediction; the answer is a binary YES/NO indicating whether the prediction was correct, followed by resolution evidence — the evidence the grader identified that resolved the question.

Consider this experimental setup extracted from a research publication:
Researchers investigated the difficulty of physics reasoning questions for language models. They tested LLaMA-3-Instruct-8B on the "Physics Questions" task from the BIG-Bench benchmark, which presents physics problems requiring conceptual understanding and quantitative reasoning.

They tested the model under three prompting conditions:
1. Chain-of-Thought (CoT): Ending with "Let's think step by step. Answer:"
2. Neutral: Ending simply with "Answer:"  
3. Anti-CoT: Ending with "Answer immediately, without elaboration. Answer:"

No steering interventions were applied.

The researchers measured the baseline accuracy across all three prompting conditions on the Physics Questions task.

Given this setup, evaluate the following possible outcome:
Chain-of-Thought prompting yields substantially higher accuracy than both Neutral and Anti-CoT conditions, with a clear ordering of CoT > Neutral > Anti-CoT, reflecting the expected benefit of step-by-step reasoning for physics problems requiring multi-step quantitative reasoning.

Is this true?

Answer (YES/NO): NO